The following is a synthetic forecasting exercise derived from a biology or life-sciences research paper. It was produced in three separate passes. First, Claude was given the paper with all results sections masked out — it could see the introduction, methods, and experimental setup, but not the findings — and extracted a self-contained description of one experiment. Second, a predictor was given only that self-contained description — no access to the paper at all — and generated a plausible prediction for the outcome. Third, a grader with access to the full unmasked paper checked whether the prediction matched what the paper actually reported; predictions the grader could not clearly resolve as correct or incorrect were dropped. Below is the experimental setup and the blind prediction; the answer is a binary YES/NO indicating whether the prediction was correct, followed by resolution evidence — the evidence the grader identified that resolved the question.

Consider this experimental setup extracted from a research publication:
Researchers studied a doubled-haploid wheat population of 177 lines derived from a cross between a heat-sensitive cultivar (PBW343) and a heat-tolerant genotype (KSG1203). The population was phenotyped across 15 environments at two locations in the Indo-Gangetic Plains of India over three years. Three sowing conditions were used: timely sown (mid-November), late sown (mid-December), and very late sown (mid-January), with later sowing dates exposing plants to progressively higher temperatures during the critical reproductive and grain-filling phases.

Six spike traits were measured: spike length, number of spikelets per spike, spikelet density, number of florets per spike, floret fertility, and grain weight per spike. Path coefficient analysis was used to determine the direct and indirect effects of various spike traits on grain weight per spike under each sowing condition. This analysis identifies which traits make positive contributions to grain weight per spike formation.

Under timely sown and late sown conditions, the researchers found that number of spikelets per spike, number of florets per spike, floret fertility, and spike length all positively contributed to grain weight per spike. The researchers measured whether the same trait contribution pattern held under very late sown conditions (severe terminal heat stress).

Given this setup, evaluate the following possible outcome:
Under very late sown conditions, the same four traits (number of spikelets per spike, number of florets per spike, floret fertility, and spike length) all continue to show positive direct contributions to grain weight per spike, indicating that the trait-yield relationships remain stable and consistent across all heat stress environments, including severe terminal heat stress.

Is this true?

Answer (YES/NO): NO